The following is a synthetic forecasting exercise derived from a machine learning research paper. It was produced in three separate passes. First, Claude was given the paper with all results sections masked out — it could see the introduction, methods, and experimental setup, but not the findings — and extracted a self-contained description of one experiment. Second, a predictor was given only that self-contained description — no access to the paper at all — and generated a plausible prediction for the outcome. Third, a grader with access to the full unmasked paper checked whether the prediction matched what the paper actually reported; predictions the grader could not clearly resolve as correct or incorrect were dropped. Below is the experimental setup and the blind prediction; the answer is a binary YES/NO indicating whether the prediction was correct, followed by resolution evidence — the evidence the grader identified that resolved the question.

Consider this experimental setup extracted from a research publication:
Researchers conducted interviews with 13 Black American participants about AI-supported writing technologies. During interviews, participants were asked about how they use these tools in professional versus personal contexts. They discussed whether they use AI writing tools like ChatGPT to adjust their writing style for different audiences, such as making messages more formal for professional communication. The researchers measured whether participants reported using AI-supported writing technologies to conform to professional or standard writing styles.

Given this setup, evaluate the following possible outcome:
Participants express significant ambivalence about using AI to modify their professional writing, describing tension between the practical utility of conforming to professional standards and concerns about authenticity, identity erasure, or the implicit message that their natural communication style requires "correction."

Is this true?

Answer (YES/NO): YES